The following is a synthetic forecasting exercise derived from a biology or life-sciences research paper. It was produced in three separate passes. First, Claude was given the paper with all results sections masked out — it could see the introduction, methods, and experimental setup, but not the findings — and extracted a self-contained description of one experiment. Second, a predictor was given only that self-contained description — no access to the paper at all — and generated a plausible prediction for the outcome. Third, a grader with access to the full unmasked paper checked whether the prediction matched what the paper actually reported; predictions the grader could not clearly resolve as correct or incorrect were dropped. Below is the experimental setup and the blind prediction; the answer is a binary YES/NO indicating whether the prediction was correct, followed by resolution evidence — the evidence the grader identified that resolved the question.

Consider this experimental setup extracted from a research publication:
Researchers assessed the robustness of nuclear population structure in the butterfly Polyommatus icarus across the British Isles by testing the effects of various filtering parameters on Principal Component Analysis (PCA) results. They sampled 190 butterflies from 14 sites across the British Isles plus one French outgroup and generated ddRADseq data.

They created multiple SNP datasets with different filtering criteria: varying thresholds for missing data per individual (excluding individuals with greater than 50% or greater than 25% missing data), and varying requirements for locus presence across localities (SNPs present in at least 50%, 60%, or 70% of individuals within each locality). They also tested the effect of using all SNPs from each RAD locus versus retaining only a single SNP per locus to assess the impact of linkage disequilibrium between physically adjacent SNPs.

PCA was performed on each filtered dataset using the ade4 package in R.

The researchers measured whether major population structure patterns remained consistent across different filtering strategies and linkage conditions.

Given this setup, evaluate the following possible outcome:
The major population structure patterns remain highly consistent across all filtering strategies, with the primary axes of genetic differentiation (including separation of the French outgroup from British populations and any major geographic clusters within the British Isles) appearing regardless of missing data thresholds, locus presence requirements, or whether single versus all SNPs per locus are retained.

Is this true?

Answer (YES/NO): YES